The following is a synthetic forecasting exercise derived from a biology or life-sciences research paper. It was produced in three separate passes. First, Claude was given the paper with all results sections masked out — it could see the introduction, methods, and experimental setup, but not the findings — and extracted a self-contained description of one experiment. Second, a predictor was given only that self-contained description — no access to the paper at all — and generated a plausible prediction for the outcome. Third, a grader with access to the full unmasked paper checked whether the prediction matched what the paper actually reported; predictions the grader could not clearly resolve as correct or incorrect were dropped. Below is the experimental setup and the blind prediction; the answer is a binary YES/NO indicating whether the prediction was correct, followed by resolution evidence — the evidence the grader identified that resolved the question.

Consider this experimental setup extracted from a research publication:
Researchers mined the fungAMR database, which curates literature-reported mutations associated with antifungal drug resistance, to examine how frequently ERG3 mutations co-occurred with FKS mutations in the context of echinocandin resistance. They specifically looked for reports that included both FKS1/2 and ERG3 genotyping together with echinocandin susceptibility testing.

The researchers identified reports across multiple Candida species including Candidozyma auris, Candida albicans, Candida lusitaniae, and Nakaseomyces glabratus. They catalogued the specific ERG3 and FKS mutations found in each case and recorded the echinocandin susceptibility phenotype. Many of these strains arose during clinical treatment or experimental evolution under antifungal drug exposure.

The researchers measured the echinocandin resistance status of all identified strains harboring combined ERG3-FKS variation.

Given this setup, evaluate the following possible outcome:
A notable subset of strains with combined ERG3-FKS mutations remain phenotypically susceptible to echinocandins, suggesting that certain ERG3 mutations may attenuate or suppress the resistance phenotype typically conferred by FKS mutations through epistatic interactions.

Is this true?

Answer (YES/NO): NO